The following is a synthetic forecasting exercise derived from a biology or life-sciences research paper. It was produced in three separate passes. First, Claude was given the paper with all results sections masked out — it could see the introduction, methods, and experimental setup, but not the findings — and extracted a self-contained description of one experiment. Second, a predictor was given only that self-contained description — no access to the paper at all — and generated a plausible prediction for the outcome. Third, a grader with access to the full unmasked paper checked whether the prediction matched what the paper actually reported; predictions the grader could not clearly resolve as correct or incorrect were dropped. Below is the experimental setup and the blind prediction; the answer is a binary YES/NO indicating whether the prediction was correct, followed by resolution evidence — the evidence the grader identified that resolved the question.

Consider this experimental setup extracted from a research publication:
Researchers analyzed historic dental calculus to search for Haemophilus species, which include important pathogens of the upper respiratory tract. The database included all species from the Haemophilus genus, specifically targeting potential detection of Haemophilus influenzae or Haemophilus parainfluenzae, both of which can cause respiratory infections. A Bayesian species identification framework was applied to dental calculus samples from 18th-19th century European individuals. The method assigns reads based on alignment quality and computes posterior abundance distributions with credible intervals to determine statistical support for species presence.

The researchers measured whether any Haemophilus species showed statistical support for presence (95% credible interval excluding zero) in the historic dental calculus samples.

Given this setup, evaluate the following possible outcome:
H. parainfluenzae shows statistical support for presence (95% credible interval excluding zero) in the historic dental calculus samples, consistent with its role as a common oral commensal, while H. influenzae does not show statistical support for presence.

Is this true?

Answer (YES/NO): NO